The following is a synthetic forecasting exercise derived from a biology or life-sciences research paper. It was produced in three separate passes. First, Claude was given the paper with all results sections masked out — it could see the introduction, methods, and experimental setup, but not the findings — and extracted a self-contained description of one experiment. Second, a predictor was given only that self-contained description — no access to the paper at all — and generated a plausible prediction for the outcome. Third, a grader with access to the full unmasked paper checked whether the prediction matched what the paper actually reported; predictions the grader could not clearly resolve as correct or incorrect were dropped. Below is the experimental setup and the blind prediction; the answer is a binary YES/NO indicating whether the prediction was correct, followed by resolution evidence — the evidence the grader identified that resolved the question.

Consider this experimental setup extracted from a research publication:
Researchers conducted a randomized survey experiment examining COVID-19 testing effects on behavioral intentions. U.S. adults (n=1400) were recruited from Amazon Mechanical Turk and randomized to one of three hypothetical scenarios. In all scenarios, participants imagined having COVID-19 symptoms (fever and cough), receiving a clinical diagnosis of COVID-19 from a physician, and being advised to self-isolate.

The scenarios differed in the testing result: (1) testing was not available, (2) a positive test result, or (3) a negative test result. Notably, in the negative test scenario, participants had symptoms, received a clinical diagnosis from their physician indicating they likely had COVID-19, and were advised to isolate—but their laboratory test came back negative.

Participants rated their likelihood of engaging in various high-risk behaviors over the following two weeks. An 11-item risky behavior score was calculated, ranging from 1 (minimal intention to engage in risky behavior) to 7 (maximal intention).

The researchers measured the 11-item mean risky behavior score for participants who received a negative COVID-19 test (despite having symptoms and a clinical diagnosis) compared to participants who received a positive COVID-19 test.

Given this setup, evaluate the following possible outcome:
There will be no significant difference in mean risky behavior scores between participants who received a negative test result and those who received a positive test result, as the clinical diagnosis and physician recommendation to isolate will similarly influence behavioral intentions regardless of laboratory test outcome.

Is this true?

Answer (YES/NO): NO